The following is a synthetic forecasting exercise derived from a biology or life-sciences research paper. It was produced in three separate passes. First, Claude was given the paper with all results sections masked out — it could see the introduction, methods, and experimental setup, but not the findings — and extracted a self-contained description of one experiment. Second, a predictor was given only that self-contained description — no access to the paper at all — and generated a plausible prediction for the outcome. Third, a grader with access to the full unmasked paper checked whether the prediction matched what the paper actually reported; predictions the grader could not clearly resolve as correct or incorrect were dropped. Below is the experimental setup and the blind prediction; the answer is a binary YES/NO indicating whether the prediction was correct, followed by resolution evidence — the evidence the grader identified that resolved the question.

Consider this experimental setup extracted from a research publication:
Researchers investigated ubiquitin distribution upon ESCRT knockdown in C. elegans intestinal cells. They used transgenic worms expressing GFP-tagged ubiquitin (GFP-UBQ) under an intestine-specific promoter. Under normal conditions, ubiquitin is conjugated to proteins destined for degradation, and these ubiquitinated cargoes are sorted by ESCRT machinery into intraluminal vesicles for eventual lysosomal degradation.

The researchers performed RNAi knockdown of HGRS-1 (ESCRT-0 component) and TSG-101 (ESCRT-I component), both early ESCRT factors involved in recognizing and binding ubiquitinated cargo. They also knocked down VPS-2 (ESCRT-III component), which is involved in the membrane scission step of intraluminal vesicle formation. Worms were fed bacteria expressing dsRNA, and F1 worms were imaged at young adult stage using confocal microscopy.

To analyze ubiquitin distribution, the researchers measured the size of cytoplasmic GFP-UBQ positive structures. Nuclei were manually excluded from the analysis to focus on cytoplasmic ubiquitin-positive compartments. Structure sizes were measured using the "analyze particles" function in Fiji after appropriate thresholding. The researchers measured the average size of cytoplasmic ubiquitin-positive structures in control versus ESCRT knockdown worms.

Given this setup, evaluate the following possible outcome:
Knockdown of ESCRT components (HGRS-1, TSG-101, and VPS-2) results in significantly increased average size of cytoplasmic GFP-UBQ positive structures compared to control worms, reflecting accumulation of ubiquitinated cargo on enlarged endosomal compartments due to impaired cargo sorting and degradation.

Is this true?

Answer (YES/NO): YES